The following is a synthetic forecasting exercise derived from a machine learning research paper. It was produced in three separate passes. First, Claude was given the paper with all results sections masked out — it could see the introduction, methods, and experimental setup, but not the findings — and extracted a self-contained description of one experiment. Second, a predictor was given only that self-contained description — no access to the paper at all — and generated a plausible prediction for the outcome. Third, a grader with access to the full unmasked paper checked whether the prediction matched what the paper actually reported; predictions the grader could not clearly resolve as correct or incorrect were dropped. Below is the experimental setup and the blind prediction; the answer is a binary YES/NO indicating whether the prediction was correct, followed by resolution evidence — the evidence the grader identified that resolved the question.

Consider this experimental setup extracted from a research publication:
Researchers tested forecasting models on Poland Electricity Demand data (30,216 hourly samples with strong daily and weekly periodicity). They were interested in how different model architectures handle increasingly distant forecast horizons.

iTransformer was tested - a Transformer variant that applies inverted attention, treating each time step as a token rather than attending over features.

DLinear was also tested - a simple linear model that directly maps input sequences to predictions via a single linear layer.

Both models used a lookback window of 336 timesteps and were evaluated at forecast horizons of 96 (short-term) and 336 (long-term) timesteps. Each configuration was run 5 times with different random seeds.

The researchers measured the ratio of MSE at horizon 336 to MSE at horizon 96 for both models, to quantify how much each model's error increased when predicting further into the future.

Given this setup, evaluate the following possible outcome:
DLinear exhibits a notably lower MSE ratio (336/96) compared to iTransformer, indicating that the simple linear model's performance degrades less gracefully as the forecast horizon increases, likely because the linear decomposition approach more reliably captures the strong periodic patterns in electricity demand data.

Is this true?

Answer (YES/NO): YES